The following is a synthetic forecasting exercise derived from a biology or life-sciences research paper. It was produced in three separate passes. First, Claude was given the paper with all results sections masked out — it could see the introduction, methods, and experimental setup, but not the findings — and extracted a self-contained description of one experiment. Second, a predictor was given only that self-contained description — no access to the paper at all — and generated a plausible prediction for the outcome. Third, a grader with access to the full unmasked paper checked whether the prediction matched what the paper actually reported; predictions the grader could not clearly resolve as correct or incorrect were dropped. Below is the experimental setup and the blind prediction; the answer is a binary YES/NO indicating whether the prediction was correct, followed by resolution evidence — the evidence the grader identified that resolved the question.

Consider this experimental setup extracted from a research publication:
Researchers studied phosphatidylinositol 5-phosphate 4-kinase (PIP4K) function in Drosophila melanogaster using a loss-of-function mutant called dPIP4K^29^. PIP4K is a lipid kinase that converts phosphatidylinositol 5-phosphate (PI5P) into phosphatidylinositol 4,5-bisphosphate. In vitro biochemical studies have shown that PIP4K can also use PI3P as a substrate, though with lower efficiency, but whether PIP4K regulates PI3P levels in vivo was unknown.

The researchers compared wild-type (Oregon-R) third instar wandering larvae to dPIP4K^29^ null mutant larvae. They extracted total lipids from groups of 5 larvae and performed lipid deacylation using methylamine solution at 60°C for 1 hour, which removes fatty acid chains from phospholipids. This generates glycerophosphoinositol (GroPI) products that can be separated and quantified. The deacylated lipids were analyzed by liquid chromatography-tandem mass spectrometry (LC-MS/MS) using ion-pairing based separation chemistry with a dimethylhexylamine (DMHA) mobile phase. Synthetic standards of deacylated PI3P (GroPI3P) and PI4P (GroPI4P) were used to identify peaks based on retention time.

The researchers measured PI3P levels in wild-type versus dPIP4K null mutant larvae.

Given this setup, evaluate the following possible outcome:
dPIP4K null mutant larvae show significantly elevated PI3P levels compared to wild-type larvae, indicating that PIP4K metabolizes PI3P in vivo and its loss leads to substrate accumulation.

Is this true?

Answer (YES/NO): YES